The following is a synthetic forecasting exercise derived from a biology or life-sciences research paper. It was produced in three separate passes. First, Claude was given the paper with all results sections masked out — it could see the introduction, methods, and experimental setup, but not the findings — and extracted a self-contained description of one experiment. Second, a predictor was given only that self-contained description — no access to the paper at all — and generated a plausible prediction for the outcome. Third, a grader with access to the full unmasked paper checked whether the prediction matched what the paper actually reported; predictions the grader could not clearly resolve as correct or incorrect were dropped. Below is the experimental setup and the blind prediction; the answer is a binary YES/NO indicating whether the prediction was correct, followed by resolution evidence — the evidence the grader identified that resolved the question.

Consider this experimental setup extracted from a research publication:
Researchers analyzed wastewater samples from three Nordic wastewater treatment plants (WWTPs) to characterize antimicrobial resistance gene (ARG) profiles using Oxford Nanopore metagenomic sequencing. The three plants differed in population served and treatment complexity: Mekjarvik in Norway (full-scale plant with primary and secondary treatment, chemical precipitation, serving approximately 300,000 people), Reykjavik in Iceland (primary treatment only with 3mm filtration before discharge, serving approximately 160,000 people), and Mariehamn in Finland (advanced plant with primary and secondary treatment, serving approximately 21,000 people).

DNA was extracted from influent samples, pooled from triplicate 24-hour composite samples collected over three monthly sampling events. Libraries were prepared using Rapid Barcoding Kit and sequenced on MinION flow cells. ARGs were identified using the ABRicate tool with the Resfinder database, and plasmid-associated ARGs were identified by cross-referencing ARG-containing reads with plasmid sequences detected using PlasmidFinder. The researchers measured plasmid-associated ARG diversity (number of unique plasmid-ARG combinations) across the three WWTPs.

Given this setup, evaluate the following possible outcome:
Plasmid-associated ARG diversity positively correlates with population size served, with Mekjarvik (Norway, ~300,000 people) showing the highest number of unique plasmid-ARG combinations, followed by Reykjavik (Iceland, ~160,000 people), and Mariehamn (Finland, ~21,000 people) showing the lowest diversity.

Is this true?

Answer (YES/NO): YES